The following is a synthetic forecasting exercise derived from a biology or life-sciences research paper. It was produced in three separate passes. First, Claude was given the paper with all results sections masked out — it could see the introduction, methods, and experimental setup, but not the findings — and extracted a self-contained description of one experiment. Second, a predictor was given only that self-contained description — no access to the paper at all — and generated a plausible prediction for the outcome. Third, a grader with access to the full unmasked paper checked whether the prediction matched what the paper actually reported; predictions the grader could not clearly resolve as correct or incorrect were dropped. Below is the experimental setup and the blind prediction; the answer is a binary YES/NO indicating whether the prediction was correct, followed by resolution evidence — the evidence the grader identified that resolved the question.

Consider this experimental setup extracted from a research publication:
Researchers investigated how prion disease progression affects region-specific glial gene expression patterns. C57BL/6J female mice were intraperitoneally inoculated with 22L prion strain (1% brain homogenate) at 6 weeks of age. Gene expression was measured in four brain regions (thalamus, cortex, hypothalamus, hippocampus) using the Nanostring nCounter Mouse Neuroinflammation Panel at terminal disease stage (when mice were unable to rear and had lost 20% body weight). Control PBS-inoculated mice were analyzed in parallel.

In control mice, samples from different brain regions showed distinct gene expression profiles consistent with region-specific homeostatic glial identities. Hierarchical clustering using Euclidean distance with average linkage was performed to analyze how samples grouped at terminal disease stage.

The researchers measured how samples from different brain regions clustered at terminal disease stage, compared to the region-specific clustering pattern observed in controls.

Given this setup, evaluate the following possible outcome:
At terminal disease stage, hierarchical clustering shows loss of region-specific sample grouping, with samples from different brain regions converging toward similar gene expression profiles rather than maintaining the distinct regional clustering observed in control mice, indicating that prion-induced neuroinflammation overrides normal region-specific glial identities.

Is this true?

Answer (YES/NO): YES